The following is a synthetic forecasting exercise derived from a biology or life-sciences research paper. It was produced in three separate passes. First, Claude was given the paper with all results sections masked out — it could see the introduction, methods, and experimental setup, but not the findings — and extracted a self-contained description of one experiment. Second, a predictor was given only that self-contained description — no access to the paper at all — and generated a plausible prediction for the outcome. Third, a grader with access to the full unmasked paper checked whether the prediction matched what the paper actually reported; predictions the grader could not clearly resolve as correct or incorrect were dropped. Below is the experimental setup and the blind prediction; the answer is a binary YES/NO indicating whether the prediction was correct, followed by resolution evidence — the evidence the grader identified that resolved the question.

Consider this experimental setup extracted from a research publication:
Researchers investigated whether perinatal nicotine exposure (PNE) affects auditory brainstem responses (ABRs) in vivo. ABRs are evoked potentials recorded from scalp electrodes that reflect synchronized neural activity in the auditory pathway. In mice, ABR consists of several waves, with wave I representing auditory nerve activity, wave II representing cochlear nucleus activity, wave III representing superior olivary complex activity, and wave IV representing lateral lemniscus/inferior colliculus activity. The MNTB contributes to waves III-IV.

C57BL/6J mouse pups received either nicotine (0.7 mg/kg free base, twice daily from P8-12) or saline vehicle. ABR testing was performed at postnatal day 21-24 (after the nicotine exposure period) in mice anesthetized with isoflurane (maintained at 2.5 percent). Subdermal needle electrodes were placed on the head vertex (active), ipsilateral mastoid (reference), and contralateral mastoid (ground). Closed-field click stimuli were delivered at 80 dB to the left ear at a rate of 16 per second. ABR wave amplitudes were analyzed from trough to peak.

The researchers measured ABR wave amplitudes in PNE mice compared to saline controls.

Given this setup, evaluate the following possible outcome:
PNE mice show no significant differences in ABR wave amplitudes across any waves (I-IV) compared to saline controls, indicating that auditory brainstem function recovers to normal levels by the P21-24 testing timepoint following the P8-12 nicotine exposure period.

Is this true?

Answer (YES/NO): NO